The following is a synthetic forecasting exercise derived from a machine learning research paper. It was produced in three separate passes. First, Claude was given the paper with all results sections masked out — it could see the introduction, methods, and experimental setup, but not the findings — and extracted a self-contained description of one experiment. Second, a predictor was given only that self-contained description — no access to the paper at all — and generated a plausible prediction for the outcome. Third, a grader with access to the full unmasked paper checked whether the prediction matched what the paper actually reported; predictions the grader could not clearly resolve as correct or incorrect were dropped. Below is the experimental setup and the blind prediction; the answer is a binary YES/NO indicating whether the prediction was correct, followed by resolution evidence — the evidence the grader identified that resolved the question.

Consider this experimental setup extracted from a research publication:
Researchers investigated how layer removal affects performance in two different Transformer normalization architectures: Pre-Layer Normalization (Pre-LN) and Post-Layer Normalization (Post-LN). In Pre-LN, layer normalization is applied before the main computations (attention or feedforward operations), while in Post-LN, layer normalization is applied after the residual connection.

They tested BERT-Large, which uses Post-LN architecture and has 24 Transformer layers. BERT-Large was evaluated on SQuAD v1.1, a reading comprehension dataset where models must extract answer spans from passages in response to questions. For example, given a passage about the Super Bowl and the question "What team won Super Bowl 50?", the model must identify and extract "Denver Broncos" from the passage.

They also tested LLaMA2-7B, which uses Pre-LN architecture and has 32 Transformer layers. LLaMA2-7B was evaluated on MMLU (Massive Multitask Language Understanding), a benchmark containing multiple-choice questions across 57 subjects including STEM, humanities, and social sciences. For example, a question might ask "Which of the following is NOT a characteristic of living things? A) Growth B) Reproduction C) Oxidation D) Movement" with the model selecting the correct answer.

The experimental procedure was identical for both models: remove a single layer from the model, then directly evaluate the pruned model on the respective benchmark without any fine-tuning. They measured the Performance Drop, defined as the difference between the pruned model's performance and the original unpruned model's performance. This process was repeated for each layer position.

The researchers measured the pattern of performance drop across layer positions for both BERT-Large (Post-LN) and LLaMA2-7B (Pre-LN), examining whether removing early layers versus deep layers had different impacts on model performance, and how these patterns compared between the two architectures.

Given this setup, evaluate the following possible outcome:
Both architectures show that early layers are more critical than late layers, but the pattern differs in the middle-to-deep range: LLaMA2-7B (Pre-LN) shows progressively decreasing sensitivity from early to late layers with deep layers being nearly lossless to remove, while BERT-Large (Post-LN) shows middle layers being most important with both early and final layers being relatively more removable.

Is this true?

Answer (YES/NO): NO